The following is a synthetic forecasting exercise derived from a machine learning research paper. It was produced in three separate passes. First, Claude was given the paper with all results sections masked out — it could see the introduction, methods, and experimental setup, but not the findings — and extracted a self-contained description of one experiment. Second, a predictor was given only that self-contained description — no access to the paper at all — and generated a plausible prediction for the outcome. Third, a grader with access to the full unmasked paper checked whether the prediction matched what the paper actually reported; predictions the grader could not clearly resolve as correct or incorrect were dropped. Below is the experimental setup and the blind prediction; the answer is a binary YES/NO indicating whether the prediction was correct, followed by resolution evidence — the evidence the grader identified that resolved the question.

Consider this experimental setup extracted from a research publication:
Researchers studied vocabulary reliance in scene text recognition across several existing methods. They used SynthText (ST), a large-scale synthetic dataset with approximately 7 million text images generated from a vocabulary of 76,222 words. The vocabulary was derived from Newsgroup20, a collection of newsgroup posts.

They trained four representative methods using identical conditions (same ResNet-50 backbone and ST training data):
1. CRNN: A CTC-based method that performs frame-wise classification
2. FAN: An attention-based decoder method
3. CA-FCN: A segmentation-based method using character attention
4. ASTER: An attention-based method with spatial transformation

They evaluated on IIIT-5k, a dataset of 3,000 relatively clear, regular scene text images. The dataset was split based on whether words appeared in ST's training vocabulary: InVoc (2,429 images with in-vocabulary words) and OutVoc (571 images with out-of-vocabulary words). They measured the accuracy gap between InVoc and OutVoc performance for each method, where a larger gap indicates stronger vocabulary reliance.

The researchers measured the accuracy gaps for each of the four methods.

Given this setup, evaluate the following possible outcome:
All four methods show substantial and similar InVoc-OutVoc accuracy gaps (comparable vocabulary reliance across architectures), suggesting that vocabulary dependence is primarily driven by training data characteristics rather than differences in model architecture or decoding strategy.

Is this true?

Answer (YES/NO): NO